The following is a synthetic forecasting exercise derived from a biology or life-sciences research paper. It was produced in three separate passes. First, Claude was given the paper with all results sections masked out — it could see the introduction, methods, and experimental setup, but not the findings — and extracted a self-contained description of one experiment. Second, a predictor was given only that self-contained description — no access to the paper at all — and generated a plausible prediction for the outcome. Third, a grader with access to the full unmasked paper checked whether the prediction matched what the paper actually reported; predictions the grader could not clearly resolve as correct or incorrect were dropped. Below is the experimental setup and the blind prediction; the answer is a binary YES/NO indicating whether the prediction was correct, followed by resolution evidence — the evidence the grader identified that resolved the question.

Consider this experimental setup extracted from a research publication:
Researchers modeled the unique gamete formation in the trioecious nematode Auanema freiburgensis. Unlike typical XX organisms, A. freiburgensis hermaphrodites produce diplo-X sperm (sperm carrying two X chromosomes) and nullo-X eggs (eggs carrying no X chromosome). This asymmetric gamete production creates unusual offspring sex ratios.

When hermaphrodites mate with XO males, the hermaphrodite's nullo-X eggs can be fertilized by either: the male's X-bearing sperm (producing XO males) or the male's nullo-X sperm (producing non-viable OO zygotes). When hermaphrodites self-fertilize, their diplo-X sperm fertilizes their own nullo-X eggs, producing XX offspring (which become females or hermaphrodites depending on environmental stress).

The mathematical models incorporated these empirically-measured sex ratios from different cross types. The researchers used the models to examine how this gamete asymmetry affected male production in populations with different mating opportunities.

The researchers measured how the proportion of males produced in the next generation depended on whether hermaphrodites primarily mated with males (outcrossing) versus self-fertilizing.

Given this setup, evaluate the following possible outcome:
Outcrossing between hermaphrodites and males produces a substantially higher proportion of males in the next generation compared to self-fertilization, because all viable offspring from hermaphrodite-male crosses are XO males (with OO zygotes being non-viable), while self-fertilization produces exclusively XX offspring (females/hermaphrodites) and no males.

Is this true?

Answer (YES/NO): NO